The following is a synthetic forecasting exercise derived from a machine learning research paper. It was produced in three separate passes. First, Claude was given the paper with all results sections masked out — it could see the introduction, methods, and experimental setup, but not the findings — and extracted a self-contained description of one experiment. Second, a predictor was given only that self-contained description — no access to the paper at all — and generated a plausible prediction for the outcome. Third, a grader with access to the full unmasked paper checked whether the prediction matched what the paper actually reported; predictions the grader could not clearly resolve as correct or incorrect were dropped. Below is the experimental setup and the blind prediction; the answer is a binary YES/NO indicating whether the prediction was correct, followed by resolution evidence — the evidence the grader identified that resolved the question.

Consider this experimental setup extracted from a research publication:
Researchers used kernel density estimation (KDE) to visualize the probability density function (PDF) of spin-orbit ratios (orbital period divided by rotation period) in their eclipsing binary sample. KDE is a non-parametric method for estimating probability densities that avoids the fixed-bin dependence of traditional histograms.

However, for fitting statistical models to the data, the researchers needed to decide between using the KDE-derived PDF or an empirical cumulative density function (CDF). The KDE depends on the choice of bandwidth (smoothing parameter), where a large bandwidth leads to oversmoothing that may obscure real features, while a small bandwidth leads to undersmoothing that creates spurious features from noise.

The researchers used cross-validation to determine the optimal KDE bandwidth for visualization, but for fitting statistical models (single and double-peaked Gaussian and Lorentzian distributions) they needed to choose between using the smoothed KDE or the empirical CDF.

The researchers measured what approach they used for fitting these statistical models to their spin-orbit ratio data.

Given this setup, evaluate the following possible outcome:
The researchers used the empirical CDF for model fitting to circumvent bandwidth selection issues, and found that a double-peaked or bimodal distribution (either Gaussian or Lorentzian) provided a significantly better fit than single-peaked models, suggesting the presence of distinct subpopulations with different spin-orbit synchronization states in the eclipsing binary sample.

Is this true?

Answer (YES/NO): YES